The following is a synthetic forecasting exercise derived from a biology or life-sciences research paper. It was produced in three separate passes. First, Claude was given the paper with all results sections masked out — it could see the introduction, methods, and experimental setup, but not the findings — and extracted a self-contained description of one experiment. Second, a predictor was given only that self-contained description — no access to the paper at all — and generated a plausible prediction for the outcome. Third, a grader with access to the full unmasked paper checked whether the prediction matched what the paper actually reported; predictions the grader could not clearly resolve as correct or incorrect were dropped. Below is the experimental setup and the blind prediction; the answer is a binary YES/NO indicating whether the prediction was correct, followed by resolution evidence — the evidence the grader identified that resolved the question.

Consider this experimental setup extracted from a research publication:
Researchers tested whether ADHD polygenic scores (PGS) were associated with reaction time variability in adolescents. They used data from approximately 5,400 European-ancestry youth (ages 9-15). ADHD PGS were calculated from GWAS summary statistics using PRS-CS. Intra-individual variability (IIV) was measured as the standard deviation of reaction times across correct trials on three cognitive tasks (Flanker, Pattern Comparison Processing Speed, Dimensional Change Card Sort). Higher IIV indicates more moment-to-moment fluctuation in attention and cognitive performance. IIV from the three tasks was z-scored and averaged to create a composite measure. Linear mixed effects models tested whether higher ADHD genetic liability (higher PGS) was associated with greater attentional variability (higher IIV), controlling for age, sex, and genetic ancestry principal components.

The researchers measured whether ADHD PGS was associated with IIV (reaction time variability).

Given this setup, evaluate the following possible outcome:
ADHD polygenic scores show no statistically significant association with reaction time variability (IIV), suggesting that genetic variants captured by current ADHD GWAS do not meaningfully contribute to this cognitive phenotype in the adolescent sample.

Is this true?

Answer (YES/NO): NO